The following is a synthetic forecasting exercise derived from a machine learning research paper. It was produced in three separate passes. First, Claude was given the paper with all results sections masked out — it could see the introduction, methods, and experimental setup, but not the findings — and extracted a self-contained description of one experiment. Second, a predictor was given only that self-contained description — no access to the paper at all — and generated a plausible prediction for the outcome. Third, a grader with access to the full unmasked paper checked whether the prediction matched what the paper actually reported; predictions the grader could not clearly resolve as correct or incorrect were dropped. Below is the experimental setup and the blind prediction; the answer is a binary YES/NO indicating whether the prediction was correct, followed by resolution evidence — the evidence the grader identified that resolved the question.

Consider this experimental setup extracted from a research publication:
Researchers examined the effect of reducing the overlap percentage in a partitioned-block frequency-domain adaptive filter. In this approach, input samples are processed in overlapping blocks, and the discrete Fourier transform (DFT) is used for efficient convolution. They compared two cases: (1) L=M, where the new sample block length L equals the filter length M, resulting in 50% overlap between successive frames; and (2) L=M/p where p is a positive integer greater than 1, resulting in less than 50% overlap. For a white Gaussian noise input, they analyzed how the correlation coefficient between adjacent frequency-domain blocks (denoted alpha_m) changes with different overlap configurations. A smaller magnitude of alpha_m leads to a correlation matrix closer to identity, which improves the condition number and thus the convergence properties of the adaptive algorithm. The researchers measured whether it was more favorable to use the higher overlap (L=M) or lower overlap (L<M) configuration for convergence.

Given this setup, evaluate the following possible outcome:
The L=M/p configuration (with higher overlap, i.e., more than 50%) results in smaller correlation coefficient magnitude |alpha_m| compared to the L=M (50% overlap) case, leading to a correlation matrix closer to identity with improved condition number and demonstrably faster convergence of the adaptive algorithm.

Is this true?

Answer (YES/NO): NO